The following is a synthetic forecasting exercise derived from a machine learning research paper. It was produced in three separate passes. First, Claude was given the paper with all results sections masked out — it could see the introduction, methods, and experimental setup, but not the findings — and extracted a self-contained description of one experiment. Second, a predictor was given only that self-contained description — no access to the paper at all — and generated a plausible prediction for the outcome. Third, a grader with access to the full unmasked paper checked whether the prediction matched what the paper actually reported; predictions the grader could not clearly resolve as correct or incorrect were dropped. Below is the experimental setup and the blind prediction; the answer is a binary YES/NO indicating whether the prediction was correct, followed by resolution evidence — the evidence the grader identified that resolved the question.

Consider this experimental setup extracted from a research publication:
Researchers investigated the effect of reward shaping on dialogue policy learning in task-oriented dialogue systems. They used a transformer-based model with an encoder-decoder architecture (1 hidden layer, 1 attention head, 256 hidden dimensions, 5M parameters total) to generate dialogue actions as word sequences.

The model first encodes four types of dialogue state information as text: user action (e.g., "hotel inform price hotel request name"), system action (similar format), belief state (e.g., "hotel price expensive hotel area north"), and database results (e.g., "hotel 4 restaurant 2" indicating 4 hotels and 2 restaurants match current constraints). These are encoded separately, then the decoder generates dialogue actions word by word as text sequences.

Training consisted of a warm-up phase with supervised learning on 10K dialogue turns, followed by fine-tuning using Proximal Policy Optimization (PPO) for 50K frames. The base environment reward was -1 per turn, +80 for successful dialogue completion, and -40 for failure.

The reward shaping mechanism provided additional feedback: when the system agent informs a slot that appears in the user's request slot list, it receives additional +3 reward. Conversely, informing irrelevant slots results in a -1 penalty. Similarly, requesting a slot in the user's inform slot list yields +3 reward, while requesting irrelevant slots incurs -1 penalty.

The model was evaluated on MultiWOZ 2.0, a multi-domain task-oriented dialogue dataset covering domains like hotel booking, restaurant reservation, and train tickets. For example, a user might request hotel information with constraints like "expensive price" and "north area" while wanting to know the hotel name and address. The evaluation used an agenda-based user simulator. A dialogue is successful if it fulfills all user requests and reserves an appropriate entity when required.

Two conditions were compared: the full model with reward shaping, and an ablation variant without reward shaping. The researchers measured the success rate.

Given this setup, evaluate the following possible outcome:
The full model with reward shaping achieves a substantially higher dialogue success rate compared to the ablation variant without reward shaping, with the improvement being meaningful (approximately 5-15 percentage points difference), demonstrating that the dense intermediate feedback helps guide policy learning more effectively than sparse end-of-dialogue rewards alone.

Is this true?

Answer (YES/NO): NO